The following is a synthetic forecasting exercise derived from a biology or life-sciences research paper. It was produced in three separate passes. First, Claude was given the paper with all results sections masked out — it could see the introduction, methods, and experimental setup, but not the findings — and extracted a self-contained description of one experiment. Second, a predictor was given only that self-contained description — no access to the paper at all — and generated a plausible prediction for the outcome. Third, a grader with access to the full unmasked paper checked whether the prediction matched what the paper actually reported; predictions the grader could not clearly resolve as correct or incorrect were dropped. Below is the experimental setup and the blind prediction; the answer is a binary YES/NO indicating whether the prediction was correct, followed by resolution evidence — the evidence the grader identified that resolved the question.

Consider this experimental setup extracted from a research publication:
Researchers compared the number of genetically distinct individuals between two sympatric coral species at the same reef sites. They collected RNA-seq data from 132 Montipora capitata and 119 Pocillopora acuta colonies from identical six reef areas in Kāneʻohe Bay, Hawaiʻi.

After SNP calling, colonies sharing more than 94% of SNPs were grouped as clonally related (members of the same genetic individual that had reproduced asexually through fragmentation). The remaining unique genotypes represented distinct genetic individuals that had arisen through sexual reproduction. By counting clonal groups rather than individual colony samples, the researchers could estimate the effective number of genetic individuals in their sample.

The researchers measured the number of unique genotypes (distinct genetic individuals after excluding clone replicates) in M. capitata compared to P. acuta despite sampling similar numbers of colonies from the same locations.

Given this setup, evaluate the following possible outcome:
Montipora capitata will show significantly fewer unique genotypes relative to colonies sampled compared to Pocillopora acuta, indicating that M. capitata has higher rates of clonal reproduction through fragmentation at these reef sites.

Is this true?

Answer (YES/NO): NO